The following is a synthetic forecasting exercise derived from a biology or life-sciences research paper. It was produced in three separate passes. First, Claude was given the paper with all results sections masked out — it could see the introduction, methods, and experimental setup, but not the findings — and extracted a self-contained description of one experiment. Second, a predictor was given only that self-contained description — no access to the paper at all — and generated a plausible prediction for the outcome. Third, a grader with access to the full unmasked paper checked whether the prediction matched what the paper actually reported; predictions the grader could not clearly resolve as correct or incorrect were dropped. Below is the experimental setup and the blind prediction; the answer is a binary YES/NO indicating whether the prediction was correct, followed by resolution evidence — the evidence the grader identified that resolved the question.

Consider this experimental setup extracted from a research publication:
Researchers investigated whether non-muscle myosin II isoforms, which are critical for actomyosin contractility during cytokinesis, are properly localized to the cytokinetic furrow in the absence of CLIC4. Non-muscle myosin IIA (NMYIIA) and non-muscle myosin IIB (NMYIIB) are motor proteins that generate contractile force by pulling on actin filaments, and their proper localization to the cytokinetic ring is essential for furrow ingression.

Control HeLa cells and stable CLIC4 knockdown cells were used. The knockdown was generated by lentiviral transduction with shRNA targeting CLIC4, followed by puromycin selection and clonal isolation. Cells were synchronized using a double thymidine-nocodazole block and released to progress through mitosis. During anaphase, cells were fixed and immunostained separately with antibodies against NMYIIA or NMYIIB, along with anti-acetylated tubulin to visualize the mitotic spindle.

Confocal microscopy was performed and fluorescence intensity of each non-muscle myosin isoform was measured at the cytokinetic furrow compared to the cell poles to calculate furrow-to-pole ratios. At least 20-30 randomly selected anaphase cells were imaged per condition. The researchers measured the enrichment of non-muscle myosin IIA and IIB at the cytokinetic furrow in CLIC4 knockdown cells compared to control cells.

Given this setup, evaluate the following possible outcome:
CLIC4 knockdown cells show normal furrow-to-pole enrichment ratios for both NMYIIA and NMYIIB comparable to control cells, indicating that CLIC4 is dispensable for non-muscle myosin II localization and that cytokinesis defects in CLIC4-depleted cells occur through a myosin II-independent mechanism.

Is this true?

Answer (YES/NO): NO